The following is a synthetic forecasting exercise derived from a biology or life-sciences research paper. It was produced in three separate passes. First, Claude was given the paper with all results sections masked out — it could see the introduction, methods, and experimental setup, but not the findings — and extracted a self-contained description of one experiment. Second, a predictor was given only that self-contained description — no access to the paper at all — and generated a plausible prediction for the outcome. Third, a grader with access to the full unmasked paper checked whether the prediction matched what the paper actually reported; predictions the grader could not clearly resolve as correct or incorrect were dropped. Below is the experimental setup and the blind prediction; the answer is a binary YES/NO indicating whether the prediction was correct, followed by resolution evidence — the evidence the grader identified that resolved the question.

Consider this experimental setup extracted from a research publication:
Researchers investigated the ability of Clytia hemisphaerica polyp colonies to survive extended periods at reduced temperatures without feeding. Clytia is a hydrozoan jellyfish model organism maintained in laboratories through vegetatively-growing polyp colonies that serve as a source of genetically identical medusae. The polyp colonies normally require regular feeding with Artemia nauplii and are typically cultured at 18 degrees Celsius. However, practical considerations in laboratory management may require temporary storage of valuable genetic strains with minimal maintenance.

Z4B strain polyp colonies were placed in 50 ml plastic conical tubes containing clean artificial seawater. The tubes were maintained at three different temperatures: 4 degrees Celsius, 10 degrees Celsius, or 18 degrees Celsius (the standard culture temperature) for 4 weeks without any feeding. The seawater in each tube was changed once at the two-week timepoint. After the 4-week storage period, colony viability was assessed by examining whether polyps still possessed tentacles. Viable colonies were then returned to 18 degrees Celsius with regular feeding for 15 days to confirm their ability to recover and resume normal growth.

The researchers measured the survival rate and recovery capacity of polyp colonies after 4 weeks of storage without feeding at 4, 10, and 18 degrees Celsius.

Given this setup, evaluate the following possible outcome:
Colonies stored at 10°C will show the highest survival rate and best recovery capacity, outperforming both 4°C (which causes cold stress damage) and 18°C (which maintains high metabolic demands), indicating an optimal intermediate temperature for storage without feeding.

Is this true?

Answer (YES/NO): YES